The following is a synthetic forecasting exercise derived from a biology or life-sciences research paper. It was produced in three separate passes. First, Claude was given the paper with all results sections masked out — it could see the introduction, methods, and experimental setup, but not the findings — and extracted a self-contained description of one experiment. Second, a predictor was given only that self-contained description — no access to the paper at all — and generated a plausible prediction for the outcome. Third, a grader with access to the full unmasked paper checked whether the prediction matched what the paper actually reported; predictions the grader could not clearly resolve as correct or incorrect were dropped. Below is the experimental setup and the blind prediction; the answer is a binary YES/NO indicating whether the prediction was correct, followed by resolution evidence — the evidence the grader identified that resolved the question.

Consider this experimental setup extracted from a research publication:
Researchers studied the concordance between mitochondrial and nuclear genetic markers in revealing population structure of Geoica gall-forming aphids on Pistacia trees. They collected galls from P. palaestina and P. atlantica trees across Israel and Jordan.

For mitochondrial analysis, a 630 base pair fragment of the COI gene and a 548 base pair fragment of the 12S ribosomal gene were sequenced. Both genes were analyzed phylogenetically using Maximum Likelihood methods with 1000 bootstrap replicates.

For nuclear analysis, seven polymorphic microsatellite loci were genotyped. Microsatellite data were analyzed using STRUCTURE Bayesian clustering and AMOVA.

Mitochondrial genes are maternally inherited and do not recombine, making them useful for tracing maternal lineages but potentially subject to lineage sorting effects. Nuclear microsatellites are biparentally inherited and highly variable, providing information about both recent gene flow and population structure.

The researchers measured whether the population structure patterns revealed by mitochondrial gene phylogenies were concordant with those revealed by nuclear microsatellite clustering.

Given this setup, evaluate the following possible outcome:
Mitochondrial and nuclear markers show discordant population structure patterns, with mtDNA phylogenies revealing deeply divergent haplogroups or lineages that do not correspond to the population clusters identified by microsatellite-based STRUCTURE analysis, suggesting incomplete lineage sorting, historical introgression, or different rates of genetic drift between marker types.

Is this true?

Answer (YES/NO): NO